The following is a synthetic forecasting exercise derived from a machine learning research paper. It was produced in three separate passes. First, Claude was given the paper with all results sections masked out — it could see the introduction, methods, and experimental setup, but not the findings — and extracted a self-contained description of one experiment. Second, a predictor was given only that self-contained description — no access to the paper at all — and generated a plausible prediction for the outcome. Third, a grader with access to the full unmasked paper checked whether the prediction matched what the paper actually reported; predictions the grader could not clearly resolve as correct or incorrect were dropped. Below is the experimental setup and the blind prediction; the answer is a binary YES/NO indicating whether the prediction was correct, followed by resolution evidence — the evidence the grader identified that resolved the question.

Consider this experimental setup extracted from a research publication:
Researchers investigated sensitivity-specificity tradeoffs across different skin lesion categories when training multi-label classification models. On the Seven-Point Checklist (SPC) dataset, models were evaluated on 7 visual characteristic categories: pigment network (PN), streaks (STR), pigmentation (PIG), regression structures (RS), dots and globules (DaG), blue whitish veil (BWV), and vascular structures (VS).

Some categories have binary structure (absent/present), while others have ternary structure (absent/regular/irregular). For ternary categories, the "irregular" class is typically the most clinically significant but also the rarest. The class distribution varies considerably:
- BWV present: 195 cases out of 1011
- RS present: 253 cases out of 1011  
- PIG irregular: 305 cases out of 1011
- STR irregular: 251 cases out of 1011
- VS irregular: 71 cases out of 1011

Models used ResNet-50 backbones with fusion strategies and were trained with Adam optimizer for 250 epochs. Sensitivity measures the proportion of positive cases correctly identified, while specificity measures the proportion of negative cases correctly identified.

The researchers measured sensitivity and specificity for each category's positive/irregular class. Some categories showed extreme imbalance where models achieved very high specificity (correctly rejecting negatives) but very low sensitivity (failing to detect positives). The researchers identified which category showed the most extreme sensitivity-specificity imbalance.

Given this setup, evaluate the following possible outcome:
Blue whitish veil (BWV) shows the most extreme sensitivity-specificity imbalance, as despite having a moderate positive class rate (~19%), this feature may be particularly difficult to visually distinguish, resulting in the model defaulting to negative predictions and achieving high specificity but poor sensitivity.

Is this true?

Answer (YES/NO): NO